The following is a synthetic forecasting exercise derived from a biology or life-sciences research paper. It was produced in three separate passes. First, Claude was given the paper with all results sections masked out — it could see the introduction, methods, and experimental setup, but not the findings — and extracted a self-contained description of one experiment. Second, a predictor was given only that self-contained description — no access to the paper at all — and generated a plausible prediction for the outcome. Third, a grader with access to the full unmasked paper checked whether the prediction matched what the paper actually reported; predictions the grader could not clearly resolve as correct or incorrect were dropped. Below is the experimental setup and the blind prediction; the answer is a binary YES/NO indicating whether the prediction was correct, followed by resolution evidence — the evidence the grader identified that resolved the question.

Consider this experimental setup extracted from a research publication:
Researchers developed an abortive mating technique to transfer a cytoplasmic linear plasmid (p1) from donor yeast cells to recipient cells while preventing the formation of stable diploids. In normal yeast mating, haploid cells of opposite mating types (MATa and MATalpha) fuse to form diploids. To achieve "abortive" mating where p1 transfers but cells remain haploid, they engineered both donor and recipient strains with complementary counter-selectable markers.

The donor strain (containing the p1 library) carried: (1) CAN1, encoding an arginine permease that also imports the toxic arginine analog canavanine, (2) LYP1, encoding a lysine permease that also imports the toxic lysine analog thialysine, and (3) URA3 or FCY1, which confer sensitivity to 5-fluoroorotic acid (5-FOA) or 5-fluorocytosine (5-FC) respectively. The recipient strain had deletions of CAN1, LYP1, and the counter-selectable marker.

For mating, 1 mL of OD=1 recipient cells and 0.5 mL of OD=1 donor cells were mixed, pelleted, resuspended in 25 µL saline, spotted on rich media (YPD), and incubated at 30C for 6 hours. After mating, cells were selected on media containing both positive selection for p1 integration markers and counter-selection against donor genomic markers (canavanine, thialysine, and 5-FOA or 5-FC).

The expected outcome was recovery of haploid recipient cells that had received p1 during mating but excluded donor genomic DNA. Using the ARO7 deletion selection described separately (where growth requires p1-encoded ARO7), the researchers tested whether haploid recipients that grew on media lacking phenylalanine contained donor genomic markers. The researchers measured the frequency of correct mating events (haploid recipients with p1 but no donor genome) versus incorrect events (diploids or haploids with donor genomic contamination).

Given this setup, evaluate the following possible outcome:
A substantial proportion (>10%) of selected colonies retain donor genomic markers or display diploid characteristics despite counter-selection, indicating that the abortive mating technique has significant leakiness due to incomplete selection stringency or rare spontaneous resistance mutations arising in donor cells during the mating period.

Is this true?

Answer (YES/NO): NO